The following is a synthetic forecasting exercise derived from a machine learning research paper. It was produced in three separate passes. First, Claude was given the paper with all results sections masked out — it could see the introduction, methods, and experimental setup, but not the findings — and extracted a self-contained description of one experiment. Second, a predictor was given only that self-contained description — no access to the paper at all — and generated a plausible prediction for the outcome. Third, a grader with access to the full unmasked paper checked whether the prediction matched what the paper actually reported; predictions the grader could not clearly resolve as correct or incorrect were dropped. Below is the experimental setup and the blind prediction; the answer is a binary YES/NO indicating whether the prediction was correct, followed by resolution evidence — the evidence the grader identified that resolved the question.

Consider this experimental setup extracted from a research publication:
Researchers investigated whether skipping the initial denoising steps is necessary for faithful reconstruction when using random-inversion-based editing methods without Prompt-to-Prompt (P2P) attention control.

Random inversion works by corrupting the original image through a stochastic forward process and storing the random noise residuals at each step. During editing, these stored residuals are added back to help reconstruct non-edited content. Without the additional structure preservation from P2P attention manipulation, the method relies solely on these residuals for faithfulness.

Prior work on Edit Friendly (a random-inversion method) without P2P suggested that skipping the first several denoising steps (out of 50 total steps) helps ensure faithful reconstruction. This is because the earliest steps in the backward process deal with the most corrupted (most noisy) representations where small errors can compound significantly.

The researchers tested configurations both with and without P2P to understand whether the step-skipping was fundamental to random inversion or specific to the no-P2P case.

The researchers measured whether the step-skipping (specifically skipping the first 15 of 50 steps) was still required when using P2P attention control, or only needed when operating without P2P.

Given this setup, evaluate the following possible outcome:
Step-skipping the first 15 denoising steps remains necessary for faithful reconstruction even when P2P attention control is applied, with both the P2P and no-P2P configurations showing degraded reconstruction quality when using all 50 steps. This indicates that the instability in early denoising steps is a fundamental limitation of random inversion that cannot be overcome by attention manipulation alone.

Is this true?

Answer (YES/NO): NO